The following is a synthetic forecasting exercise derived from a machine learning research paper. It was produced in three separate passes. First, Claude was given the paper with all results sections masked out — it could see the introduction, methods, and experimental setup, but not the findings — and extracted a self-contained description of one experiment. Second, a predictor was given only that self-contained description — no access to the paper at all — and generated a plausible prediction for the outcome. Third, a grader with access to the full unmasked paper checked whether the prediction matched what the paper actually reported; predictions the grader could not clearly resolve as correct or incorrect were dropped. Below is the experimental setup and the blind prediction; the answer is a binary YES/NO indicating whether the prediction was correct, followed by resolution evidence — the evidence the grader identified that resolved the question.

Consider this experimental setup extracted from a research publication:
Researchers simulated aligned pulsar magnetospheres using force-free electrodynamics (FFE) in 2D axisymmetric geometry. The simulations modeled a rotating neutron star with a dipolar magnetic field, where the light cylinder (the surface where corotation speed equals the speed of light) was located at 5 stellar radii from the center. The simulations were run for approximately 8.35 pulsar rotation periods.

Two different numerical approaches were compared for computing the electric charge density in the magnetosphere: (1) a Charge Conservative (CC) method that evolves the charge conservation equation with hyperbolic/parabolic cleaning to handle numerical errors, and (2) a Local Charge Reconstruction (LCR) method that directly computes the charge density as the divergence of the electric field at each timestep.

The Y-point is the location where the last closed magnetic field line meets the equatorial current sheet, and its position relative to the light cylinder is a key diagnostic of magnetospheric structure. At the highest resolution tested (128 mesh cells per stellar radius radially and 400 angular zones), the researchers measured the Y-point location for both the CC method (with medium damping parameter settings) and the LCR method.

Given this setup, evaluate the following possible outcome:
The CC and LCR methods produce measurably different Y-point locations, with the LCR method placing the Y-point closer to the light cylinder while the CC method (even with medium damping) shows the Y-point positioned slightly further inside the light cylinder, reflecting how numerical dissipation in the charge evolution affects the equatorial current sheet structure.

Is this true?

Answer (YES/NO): YES